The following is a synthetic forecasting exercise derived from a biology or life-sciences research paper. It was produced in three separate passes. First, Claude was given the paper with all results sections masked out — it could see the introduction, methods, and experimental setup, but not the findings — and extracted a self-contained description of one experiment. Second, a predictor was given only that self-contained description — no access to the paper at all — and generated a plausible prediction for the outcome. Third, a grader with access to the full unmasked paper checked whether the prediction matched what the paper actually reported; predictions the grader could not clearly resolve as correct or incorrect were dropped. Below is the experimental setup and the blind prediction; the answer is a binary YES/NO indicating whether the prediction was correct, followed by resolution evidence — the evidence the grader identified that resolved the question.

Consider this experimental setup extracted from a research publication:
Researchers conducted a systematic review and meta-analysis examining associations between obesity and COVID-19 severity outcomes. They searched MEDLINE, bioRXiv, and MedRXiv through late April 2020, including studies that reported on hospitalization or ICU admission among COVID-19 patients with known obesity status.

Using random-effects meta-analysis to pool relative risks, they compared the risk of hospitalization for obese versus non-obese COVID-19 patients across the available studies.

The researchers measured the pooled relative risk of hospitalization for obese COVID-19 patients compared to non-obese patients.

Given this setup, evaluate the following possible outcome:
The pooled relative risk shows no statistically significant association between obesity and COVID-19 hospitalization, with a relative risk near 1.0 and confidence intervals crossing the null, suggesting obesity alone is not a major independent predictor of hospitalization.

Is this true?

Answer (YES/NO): NO